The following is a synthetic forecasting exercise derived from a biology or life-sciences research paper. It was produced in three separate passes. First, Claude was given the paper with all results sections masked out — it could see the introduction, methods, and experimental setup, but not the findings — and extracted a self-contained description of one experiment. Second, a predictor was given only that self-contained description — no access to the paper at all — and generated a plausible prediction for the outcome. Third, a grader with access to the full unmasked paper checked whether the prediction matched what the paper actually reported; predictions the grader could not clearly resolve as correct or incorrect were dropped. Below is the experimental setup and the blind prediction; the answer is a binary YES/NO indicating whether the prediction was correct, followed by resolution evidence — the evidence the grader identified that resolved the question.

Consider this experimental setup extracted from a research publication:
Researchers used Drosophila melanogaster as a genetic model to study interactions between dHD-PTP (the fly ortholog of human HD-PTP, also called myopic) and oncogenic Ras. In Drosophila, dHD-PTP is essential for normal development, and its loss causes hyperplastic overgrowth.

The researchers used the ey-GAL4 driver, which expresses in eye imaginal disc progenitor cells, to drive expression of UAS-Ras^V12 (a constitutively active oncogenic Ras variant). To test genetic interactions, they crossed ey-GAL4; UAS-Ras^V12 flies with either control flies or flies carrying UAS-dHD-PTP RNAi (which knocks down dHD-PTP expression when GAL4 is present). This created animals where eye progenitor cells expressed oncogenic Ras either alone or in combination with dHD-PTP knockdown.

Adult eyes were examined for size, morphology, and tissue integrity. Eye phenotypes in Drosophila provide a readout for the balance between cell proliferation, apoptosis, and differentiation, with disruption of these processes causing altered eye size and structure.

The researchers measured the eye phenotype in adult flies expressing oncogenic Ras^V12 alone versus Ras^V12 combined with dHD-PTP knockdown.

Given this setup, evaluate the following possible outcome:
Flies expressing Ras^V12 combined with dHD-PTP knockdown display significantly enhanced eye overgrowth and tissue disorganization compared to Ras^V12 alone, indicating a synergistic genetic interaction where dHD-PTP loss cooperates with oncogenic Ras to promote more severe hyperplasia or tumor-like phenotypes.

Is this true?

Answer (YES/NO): YES